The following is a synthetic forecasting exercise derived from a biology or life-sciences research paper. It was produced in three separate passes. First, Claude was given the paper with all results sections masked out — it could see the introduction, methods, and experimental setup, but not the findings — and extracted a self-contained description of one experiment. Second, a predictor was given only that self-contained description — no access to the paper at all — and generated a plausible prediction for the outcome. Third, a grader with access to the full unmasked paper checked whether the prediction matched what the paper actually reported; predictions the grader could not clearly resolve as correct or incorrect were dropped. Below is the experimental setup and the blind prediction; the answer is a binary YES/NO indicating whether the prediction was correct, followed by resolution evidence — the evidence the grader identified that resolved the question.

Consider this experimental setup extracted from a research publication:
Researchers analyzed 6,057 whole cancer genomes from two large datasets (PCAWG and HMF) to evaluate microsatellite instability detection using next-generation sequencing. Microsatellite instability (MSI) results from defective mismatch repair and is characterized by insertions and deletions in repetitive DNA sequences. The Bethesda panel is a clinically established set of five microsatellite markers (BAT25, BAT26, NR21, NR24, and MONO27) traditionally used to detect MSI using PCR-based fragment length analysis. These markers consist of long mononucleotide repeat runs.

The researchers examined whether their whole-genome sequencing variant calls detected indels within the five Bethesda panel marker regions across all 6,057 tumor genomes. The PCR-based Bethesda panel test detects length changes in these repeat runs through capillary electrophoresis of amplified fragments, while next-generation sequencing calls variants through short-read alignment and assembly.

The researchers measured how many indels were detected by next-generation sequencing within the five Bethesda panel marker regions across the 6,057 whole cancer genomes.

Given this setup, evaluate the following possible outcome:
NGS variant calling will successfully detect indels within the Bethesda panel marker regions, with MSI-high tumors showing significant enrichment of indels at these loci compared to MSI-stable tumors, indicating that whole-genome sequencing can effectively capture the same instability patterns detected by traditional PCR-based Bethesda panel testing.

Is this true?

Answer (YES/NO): NO